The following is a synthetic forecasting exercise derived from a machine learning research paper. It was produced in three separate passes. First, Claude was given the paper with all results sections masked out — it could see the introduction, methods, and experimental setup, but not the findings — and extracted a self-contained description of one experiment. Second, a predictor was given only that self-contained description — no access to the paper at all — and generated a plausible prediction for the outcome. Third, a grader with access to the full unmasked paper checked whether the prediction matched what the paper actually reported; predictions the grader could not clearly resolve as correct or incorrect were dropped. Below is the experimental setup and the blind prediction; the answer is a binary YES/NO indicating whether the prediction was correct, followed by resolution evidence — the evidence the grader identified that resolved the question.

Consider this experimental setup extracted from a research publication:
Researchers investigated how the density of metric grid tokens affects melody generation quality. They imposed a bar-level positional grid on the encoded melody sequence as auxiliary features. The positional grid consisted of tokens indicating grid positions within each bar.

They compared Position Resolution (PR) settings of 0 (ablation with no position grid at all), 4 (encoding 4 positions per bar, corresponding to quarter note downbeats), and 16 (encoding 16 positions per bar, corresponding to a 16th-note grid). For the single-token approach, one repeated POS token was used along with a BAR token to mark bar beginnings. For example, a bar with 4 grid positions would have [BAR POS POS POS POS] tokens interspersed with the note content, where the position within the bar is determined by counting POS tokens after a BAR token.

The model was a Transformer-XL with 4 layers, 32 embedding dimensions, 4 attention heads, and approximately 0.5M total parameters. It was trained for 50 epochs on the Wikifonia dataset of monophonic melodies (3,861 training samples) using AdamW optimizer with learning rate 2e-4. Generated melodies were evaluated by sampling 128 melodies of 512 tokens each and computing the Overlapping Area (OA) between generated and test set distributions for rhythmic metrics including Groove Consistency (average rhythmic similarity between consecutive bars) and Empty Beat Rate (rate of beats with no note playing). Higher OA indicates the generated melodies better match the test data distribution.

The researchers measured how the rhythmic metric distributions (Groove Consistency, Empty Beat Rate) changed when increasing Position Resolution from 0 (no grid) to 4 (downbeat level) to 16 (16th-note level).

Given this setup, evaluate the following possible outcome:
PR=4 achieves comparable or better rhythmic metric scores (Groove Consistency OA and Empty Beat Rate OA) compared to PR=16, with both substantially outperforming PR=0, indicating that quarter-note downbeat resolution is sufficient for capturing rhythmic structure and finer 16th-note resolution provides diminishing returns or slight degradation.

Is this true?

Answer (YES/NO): NO